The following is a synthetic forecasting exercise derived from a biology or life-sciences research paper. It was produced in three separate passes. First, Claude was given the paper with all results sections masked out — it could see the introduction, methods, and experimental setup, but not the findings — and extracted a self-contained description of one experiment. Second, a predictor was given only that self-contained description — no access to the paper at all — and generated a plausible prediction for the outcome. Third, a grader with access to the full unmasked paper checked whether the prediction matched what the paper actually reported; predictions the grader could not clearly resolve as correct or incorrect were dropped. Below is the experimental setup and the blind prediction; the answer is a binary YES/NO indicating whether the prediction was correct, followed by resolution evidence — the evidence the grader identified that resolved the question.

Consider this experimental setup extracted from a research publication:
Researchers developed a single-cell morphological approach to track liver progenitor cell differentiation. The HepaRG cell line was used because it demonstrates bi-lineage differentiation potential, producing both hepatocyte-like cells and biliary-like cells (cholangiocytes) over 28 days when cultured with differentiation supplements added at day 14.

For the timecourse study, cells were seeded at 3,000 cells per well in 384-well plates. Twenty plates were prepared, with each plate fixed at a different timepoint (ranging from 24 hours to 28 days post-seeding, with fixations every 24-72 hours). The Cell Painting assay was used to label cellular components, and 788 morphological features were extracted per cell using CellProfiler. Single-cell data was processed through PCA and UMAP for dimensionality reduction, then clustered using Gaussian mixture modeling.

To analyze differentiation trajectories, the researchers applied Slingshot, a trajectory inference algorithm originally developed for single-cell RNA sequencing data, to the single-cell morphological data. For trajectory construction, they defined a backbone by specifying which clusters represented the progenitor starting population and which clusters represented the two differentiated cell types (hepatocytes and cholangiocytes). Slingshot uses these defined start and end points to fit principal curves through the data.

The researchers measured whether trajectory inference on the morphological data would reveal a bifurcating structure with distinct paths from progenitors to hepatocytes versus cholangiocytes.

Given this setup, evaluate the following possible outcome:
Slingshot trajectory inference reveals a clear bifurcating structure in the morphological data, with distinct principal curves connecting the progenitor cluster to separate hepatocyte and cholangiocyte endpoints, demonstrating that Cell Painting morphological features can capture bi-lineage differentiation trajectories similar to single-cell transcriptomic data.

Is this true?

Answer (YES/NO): YES